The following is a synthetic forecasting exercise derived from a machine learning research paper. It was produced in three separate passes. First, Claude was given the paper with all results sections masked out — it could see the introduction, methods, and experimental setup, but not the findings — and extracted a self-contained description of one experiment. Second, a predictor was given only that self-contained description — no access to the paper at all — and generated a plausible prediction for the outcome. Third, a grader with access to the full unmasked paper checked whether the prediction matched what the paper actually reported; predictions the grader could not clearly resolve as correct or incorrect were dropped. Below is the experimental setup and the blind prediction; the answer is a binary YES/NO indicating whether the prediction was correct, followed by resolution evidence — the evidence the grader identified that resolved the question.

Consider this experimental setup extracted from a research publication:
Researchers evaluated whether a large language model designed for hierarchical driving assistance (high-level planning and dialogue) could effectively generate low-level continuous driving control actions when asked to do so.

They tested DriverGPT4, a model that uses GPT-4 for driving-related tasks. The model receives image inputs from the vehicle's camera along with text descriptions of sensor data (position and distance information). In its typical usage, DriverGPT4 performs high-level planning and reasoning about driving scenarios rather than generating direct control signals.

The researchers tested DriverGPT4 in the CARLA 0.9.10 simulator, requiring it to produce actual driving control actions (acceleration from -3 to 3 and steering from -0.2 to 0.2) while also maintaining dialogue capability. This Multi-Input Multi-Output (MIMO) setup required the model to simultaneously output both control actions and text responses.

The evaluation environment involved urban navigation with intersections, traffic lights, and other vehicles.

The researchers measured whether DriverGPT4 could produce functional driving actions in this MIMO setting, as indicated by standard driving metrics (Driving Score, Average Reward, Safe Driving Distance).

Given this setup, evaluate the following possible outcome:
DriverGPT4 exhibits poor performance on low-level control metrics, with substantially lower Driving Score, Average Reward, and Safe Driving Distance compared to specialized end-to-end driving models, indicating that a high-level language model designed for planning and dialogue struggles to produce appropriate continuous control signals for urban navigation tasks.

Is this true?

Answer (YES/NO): YES